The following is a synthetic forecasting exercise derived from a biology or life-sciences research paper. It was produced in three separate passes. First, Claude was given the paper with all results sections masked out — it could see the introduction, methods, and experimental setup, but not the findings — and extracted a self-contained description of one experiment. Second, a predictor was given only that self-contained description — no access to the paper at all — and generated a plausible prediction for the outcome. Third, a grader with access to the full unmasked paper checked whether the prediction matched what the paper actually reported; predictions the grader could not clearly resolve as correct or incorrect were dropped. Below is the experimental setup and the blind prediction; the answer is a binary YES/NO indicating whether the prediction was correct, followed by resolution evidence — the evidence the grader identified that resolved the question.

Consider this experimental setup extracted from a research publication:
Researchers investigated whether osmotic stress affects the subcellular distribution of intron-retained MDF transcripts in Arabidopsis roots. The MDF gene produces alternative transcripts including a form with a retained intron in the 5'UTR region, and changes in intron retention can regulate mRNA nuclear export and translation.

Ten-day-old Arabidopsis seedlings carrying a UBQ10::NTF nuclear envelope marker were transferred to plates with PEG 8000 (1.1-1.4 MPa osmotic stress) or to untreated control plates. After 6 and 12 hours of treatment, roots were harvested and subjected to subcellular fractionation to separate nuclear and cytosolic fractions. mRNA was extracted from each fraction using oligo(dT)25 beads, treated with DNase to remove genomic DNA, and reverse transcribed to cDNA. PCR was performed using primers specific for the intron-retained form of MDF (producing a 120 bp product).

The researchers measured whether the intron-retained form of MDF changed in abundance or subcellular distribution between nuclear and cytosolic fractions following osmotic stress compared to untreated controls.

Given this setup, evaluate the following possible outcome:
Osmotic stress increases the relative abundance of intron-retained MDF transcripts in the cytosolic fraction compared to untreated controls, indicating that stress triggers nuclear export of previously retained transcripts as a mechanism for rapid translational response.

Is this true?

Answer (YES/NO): YES